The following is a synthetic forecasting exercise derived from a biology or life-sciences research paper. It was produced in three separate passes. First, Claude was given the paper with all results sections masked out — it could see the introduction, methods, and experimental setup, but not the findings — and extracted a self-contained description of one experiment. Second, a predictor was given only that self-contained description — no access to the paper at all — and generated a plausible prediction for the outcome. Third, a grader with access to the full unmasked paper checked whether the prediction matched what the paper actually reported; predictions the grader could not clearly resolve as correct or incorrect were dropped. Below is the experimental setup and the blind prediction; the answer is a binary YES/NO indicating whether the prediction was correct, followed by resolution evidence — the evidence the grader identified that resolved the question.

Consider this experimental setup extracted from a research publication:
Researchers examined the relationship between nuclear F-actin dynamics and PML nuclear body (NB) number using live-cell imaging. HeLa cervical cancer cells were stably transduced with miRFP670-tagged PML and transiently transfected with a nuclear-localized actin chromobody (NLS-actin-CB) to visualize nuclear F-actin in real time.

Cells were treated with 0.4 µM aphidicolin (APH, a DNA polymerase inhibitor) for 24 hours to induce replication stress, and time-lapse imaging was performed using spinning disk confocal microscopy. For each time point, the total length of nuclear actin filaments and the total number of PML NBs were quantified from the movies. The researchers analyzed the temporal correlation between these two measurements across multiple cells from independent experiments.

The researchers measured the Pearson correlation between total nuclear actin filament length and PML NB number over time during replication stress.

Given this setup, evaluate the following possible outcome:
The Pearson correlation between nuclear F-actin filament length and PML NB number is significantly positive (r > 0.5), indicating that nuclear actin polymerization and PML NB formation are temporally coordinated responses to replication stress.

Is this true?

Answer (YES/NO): YES